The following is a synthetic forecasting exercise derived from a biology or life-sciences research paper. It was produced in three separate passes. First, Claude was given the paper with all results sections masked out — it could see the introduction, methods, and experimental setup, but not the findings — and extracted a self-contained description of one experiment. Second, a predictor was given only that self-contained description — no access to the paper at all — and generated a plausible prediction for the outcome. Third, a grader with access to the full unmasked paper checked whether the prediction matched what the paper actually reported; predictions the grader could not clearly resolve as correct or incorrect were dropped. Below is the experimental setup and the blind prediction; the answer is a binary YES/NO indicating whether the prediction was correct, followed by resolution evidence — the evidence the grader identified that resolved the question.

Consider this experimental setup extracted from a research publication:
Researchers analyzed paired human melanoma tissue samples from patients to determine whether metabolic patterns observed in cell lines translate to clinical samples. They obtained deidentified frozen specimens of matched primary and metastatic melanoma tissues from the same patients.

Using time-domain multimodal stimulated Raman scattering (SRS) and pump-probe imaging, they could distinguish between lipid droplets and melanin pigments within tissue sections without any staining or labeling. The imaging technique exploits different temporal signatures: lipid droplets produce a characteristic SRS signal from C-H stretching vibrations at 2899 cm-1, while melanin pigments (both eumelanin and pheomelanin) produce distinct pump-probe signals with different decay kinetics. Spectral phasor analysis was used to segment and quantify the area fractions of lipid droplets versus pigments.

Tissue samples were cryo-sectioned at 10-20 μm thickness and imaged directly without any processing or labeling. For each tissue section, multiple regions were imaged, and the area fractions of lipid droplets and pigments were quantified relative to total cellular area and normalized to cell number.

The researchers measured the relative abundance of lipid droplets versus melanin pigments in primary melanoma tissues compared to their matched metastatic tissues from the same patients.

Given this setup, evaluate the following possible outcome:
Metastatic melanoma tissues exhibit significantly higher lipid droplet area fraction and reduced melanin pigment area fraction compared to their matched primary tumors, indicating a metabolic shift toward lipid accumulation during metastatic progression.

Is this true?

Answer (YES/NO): YES